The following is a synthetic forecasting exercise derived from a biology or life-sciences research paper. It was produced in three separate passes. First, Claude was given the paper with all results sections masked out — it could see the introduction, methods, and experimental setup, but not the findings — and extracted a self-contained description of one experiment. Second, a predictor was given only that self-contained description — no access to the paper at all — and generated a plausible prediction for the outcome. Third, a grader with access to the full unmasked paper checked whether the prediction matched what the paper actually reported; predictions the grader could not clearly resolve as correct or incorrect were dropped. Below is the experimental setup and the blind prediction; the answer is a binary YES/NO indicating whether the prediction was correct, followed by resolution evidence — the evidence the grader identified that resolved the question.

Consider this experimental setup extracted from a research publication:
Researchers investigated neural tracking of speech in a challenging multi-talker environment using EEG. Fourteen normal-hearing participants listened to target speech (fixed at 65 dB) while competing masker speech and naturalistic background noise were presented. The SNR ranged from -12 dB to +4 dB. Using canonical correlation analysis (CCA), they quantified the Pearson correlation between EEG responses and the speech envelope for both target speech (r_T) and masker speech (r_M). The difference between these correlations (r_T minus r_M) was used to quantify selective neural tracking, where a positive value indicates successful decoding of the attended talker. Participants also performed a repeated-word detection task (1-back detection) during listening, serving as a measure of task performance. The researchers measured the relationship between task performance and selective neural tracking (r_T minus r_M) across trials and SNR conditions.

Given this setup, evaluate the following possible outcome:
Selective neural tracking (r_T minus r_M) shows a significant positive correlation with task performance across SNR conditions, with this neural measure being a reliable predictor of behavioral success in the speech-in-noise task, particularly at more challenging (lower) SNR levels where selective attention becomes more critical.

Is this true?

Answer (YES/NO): NO